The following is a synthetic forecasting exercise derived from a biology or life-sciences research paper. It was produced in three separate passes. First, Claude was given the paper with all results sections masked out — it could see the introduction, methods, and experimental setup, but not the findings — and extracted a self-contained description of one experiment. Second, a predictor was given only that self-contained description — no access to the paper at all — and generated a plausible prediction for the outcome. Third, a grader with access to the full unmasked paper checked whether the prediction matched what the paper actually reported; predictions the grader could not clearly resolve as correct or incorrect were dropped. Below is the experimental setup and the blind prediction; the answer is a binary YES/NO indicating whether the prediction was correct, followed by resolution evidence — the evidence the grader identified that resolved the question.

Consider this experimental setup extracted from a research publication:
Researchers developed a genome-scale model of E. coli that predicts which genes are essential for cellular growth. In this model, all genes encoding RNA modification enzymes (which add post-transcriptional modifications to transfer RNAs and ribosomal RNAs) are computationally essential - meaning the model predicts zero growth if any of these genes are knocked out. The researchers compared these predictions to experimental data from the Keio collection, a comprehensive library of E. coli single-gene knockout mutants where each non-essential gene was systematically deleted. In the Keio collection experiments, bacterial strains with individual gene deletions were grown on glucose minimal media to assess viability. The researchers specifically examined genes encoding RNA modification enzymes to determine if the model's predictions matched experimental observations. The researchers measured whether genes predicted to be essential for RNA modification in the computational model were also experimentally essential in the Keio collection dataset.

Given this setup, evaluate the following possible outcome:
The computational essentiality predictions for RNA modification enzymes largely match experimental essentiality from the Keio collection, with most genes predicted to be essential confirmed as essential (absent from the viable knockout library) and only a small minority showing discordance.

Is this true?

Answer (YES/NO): NO